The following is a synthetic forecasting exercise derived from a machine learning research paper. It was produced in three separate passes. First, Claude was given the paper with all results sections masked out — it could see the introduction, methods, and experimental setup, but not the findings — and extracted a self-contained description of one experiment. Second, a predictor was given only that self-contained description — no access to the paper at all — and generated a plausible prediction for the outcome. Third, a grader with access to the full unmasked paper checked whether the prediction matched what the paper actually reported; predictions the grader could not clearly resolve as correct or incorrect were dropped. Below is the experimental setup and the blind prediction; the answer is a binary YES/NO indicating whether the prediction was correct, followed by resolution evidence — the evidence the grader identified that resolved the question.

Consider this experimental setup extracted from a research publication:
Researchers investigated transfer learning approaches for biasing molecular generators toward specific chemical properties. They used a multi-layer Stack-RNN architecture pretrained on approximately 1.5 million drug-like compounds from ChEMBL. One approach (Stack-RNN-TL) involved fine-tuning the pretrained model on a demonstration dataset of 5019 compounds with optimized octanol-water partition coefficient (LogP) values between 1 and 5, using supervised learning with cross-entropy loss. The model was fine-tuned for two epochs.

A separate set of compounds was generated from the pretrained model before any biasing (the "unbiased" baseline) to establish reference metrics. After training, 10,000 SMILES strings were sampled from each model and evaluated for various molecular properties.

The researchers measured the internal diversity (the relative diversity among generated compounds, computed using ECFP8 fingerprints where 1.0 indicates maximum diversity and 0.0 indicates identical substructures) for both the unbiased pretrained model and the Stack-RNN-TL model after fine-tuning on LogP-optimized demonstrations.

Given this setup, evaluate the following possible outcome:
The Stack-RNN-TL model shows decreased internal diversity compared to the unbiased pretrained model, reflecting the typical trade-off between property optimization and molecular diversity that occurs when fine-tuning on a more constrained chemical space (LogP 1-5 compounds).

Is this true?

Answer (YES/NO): NO